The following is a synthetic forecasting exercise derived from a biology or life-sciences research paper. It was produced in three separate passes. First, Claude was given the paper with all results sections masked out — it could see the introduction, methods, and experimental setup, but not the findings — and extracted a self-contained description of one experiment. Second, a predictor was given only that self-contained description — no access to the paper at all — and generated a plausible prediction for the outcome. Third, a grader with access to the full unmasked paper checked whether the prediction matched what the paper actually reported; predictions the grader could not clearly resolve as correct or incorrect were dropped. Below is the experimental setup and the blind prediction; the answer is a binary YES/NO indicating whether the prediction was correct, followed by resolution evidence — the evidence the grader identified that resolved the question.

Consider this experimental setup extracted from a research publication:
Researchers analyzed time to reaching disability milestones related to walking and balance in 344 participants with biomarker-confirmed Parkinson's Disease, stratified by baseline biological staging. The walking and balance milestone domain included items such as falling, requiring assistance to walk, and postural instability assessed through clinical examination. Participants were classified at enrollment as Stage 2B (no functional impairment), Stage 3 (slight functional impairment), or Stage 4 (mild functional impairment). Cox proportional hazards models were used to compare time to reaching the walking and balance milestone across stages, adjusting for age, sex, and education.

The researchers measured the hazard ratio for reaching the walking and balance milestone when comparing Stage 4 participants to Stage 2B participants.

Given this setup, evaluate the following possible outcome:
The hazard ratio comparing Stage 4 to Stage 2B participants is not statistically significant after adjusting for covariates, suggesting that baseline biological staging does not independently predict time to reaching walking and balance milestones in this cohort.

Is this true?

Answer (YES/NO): NO